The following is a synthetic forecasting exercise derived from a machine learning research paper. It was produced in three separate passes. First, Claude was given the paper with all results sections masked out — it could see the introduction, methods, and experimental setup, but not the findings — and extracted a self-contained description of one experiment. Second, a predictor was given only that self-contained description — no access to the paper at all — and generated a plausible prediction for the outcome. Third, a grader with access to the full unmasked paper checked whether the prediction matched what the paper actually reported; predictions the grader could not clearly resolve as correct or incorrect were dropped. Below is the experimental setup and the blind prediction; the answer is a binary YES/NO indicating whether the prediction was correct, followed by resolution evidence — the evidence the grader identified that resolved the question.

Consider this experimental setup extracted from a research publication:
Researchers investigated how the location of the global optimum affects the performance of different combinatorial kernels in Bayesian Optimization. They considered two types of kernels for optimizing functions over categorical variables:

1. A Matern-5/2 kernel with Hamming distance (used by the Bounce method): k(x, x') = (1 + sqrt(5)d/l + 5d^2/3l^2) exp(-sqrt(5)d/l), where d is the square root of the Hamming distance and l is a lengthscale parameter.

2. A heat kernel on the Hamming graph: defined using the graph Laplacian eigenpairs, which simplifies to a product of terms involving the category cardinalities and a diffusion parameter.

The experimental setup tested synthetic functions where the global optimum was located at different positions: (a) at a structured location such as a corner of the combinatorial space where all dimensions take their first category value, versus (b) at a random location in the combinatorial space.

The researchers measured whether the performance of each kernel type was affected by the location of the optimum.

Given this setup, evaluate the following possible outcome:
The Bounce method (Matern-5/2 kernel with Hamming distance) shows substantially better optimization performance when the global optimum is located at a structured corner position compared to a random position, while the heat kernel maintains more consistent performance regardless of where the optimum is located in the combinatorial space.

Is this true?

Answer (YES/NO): NO